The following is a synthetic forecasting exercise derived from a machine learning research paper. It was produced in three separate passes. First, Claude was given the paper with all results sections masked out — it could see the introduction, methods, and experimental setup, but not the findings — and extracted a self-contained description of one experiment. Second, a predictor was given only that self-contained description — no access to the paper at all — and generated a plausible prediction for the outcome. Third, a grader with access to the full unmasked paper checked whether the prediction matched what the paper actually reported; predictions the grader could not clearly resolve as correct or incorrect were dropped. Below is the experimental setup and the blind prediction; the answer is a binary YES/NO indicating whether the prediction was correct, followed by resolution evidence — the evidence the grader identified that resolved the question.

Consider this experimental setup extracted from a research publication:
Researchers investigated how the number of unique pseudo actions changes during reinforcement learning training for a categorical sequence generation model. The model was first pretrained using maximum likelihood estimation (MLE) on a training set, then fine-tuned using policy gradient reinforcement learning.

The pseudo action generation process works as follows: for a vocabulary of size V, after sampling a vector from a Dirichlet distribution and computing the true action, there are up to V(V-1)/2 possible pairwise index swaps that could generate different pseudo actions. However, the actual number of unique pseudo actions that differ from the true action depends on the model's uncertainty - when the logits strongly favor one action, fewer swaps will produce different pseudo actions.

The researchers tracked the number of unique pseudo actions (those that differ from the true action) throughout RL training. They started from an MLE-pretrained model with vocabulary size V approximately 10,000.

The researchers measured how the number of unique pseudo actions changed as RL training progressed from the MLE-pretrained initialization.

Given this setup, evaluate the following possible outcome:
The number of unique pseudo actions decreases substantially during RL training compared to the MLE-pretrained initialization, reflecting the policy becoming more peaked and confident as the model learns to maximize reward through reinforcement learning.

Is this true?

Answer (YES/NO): YES